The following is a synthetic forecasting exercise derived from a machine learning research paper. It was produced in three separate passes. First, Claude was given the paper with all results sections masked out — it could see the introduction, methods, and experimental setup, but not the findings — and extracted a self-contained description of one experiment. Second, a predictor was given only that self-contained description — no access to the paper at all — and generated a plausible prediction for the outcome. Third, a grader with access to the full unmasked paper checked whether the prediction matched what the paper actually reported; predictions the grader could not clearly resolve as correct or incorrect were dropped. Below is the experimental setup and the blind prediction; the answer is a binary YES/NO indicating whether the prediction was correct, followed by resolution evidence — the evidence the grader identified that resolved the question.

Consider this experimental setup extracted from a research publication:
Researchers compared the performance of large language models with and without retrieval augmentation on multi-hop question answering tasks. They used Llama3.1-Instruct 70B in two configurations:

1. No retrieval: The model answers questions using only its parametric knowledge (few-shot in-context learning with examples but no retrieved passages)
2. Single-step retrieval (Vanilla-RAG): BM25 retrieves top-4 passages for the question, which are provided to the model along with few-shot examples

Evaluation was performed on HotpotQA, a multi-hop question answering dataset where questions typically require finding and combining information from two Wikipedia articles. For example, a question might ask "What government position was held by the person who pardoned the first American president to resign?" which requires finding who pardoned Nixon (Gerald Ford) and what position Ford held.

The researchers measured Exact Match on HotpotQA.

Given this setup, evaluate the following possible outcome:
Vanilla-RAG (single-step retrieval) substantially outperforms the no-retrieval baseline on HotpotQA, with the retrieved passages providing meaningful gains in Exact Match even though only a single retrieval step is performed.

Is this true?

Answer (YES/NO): NO